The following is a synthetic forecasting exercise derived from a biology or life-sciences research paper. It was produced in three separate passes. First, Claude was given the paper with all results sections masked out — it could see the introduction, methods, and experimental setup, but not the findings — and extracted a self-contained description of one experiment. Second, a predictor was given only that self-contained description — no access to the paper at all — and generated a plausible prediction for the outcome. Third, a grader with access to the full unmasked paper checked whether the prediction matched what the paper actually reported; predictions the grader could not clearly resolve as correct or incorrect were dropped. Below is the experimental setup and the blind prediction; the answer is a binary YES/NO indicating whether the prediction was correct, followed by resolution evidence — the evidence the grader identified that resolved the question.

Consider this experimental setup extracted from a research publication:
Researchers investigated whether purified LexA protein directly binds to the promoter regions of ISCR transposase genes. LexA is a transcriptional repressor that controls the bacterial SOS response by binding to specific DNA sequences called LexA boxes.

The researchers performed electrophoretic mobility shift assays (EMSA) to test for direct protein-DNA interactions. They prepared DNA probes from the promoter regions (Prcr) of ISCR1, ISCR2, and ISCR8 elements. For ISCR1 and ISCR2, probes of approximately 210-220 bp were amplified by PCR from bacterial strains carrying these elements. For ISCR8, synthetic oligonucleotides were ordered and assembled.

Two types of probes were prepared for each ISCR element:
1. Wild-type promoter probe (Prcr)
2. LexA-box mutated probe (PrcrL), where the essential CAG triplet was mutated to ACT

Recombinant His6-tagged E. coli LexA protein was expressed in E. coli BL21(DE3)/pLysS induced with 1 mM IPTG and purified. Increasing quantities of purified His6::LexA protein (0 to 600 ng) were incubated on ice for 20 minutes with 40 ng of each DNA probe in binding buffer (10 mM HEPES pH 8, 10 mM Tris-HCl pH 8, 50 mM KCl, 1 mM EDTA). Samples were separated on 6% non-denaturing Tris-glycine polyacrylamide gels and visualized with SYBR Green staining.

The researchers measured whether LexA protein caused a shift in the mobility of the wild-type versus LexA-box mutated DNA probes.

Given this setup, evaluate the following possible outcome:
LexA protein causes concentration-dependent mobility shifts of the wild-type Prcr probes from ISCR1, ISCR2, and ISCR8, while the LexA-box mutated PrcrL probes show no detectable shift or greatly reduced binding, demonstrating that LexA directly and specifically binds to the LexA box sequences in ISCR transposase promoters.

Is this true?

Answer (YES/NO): YES